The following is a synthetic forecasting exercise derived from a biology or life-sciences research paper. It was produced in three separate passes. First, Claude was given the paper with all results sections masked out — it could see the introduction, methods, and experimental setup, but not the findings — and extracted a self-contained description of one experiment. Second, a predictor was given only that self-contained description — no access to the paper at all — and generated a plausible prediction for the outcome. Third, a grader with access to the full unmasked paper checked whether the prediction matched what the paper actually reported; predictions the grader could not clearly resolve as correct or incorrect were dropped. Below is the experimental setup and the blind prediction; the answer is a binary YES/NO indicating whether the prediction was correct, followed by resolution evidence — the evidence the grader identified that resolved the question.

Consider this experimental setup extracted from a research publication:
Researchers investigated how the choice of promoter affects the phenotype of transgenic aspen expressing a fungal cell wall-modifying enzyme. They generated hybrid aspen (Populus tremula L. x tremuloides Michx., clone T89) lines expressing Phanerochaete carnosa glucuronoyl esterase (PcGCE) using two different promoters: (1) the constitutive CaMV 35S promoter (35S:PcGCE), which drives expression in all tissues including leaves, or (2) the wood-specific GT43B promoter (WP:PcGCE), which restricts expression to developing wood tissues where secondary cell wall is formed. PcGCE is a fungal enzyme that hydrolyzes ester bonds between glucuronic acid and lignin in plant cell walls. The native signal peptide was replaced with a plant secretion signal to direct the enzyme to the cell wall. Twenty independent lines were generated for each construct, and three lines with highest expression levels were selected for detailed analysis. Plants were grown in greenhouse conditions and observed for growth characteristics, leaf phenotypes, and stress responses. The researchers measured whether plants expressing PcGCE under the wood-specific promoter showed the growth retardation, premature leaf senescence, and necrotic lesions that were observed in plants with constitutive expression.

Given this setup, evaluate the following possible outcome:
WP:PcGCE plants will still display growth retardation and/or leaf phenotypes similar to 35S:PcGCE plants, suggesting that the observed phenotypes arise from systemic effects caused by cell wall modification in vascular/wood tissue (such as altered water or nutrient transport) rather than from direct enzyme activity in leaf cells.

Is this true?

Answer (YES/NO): NO